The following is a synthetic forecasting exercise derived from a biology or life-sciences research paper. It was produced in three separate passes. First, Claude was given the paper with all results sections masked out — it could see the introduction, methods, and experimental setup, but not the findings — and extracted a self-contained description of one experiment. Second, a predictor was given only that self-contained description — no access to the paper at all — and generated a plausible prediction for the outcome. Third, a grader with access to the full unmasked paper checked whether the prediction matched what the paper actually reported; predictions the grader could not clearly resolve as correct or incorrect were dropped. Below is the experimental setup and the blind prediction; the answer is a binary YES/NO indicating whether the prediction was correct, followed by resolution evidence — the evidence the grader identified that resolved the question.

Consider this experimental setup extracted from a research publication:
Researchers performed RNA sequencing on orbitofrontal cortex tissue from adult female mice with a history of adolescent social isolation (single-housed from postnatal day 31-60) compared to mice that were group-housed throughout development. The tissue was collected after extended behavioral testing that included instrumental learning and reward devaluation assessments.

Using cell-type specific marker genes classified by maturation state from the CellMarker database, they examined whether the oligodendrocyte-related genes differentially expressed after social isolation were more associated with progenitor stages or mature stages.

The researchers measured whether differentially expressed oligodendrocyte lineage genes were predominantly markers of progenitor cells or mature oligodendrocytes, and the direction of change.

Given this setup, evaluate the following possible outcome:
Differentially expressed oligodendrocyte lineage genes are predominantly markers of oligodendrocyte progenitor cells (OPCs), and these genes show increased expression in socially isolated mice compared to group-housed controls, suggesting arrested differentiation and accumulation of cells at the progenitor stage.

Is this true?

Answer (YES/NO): NO